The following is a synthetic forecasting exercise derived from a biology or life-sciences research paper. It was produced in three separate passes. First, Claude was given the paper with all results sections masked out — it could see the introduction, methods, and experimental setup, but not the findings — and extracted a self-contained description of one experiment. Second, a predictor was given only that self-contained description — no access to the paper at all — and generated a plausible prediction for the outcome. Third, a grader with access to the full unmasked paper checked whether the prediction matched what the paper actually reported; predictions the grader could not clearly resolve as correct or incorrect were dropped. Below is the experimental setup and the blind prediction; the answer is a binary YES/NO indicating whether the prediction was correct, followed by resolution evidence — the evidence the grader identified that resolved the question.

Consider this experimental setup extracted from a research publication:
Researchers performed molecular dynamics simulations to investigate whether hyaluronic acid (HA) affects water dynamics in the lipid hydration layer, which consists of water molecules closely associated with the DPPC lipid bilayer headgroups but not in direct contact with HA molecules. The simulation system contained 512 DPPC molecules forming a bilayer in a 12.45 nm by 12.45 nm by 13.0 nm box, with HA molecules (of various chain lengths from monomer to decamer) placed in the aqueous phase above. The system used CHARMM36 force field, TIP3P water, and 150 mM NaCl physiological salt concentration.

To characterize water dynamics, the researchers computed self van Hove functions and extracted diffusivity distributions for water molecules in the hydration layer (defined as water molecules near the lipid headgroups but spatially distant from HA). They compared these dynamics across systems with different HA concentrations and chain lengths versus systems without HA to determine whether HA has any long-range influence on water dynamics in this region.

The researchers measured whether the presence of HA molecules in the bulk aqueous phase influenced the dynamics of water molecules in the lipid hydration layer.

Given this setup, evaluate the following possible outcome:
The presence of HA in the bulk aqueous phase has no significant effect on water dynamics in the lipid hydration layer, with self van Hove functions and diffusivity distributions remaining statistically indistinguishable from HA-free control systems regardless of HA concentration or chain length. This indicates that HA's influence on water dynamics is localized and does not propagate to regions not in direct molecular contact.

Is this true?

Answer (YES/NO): YES